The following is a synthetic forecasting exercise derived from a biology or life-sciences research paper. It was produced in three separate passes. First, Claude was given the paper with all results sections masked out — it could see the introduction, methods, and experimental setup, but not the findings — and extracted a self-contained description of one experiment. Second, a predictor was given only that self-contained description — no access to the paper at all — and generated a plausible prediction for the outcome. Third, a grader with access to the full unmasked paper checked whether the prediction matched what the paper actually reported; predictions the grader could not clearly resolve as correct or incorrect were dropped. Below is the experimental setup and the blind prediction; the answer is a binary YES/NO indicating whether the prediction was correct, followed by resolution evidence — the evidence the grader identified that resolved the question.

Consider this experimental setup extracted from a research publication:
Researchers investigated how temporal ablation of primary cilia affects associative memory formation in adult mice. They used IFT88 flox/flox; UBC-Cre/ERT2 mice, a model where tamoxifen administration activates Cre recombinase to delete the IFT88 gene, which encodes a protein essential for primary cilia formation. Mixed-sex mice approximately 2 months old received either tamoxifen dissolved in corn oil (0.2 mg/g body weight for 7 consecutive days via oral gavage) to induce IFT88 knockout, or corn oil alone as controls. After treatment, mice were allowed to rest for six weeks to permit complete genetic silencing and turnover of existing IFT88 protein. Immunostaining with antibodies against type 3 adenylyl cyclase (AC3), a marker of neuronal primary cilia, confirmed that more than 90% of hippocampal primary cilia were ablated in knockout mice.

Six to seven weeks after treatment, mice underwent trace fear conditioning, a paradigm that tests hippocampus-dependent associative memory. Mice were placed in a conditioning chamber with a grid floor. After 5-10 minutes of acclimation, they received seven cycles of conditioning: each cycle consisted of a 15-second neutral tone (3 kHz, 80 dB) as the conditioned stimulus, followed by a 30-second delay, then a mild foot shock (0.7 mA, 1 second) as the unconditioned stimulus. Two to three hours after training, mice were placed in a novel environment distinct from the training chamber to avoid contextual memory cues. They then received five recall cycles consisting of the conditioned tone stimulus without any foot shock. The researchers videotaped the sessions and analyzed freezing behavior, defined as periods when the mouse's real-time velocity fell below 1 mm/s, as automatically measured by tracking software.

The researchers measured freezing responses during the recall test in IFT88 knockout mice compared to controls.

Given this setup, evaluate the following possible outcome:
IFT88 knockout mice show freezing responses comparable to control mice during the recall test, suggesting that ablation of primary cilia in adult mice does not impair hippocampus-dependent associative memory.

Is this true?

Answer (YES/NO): NO